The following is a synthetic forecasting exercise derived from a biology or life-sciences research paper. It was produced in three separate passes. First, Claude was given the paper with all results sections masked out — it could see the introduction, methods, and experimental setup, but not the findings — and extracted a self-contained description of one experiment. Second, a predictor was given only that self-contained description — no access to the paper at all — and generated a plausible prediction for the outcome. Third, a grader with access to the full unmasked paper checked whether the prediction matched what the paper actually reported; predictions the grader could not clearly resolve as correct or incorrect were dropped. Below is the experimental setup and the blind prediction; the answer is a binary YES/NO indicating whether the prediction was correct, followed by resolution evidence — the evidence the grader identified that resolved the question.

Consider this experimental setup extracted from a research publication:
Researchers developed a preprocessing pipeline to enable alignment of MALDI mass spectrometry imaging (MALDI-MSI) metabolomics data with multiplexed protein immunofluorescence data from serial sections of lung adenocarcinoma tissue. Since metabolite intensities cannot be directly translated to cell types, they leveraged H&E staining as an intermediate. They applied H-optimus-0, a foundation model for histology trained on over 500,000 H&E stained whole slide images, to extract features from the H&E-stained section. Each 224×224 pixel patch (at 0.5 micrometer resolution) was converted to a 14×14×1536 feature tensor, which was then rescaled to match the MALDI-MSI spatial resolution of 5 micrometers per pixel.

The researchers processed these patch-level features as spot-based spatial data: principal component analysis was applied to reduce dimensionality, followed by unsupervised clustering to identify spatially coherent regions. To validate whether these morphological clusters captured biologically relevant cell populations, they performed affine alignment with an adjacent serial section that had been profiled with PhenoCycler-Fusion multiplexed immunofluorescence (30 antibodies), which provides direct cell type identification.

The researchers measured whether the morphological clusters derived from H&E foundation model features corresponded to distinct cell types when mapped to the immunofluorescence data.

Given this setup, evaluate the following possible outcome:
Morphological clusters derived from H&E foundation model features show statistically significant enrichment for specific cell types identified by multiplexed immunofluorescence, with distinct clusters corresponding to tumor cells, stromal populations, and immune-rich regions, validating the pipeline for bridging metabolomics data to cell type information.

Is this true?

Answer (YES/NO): YES